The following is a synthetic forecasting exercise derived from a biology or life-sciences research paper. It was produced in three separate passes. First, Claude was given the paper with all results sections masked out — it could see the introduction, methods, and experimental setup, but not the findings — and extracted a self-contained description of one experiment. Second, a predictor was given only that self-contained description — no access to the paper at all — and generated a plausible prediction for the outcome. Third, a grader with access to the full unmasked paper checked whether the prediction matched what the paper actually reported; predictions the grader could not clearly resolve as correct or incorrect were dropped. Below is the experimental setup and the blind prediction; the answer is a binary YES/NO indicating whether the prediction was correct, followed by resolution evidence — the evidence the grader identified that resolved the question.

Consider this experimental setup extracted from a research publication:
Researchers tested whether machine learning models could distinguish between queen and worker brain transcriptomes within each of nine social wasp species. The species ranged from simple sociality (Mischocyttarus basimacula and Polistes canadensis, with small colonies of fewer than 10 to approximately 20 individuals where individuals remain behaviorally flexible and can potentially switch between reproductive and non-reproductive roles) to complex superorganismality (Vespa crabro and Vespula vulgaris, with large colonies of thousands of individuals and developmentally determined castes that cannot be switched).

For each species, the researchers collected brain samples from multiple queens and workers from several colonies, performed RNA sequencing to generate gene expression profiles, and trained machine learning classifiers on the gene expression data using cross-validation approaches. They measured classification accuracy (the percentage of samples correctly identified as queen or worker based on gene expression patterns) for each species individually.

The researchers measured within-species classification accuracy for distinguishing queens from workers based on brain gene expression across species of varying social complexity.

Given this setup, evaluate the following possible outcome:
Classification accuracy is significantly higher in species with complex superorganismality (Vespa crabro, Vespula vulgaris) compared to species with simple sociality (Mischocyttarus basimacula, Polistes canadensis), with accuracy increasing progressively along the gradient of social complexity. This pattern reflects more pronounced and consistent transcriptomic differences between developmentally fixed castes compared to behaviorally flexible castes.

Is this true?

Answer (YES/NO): NO